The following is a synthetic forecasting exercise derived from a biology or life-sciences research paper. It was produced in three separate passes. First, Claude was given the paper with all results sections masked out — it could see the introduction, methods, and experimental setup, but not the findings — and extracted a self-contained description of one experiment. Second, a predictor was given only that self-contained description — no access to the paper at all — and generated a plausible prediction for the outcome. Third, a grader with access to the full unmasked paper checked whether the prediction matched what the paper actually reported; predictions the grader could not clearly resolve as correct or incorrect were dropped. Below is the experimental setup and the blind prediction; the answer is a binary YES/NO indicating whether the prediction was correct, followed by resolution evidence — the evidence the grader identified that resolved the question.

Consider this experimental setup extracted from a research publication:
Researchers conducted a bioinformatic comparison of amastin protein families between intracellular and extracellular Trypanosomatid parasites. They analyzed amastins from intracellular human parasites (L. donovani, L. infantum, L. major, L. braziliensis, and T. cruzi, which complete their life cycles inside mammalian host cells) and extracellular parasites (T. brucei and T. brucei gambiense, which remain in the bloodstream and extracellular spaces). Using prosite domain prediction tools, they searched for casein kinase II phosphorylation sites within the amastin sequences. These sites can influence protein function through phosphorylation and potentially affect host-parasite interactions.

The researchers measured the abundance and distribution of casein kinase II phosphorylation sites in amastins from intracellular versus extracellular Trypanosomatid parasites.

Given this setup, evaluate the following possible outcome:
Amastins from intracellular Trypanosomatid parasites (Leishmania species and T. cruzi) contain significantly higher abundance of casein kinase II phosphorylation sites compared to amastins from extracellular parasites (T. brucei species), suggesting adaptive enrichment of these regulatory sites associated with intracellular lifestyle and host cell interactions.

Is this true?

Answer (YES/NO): YES